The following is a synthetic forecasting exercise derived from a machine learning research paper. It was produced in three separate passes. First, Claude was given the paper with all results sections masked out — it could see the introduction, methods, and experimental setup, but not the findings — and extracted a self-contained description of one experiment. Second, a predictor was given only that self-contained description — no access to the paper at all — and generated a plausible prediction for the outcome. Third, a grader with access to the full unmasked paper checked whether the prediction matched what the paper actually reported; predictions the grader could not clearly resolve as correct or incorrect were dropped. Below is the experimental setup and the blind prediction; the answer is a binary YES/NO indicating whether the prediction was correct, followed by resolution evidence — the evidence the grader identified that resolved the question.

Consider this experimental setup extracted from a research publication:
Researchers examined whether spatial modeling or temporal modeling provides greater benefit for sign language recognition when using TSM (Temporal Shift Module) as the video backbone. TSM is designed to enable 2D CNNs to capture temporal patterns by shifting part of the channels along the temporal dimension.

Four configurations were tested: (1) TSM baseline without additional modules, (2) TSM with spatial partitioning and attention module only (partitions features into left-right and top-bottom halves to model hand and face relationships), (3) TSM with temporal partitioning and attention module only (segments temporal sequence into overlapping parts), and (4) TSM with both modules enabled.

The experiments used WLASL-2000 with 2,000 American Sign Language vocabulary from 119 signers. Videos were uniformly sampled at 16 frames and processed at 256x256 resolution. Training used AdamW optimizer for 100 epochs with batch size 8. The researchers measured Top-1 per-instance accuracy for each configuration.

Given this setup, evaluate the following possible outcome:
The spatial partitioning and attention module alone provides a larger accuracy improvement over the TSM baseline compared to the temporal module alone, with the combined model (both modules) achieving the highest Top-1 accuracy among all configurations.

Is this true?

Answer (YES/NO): YES